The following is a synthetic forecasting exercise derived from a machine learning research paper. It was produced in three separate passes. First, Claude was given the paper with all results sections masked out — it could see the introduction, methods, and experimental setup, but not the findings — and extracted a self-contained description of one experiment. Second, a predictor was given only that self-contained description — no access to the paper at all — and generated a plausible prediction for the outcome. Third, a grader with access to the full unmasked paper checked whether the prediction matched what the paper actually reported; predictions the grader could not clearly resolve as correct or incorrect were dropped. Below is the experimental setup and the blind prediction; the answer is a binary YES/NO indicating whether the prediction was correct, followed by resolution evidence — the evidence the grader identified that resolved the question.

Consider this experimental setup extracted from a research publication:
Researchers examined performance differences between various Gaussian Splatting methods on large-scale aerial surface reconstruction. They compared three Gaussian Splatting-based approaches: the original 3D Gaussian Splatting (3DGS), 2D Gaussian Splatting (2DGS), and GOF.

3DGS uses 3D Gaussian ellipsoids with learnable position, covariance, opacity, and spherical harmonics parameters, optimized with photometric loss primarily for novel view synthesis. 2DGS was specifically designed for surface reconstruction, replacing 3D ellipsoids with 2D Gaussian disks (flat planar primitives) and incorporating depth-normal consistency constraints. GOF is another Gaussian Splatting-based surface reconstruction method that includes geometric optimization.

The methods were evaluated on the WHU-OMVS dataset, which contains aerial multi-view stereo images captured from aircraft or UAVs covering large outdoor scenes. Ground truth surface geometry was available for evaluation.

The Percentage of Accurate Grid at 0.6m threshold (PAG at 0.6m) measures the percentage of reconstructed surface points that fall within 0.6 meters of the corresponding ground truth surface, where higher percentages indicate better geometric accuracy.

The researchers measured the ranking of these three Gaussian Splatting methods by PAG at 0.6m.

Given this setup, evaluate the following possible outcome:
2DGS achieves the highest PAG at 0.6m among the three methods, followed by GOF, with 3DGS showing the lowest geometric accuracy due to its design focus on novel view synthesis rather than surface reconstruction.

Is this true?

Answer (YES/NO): NO